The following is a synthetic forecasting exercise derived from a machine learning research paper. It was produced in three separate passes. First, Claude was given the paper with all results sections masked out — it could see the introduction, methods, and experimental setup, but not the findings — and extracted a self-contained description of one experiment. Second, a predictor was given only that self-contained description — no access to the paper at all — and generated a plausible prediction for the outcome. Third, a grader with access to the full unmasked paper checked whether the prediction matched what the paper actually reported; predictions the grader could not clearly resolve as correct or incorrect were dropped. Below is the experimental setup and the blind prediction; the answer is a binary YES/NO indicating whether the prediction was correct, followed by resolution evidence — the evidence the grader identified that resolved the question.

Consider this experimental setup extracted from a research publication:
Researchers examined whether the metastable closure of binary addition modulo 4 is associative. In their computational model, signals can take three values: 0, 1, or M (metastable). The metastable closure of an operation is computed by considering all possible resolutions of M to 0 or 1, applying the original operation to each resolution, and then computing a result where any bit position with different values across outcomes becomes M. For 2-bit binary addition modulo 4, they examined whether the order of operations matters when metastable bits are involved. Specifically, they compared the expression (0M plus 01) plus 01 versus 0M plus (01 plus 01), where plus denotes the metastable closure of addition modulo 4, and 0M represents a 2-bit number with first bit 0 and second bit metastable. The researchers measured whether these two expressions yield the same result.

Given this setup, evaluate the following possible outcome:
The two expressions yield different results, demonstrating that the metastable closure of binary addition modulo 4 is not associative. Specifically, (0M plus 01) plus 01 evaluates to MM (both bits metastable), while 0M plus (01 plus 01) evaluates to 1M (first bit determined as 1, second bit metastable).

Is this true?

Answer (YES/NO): YES